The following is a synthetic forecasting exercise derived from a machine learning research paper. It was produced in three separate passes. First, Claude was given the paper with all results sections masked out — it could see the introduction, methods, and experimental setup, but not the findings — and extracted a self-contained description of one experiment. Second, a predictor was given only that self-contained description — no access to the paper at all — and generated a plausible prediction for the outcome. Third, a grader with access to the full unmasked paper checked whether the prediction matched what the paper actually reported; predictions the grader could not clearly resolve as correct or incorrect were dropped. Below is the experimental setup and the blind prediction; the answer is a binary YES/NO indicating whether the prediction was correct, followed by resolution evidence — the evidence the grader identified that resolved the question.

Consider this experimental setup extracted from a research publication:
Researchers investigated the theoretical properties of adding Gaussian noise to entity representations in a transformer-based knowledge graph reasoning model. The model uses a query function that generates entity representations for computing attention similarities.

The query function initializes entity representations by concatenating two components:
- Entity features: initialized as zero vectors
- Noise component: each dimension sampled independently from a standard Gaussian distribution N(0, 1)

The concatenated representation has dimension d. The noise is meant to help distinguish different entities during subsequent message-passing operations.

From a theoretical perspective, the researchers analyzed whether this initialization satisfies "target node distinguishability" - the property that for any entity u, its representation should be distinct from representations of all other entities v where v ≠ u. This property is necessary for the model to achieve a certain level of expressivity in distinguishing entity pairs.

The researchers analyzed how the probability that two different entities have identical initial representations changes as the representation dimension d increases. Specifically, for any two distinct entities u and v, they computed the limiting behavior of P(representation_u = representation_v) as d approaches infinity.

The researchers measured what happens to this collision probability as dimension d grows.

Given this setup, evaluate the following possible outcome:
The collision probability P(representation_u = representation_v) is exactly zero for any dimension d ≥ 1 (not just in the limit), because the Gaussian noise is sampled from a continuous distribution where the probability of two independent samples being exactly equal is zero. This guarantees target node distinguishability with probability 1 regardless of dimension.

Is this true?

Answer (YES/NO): NO